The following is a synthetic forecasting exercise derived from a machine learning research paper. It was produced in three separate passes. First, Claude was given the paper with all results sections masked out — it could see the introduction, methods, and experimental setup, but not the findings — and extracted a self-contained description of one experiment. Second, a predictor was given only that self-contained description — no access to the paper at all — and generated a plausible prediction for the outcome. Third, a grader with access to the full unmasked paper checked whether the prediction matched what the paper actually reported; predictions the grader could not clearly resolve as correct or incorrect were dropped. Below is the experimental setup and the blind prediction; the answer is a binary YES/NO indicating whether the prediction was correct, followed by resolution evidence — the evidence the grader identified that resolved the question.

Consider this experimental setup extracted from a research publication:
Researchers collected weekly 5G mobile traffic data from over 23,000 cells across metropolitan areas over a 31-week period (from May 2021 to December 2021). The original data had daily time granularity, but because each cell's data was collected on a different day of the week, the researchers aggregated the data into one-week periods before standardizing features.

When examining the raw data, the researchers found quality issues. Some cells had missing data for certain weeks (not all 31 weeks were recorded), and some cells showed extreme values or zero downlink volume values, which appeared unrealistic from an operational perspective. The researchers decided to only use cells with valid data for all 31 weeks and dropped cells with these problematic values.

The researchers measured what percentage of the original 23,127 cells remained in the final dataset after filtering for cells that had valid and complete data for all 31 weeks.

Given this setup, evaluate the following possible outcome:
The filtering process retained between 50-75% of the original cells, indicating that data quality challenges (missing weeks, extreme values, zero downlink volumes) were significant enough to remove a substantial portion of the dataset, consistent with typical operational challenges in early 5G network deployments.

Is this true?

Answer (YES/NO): YES